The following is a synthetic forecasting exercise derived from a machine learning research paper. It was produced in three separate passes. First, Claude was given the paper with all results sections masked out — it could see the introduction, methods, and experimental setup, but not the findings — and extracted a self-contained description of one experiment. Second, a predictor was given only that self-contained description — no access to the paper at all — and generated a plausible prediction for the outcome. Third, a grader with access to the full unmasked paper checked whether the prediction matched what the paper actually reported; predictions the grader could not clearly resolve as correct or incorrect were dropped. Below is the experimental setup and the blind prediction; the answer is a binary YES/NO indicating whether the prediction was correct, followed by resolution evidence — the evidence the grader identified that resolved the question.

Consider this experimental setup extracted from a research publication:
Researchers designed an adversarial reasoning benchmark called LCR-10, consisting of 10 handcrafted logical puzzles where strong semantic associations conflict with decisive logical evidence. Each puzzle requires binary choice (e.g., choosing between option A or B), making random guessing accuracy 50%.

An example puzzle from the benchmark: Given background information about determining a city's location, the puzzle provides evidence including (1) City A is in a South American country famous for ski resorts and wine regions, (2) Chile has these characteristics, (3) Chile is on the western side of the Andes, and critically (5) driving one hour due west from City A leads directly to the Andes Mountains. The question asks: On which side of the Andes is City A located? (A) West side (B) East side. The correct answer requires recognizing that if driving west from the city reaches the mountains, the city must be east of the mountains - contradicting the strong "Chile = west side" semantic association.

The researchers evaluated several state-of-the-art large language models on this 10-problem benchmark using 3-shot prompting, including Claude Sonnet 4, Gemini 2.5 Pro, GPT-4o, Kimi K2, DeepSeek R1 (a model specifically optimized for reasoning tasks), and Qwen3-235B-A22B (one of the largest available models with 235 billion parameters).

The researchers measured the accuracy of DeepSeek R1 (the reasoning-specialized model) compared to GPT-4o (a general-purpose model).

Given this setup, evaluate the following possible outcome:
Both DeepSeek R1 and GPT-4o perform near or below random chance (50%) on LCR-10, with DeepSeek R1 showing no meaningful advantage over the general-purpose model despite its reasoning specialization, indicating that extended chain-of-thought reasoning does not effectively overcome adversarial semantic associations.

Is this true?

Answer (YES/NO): YES